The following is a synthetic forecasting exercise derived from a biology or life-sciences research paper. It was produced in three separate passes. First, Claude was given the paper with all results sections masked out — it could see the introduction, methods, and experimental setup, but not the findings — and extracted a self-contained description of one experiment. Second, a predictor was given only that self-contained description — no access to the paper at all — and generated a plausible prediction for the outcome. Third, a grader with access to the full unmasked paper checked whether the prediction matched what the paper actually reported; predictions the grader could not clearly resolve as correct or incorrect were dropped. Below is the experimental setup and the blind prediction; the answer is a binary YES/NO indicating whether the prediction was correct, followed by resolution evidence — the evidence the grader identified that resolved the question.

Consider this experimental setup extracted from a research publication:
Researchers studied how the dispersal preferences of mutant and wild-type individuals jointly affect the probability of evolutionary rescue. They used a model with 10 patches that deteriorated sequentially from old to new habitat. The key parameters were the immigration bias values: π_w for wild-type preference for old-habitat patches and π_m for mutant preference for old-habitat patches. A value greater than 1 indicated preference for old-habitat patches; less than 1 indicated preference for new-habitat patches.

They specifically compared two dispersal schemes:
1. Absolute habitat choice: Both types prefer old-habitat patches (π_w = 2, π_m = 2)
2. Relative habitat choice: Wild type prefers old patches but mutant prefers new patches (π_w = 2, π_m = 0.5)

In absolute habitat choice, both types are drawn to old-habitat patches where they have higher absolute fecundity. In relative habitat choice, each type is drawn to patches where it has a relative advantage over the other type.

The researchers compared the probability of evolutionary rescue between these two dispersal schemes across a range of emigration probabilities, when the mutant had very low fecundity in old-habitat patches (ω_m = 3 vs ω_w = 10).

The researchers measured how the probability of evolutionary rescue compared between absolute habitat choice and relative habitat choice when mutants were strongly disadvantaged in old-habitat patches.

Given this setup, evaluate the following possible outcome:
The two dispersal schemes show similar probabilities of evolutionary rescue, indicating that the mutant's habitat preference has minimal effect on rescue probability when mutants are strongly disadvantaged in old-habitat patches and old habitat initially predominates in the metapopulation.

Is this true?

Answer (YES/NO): NO